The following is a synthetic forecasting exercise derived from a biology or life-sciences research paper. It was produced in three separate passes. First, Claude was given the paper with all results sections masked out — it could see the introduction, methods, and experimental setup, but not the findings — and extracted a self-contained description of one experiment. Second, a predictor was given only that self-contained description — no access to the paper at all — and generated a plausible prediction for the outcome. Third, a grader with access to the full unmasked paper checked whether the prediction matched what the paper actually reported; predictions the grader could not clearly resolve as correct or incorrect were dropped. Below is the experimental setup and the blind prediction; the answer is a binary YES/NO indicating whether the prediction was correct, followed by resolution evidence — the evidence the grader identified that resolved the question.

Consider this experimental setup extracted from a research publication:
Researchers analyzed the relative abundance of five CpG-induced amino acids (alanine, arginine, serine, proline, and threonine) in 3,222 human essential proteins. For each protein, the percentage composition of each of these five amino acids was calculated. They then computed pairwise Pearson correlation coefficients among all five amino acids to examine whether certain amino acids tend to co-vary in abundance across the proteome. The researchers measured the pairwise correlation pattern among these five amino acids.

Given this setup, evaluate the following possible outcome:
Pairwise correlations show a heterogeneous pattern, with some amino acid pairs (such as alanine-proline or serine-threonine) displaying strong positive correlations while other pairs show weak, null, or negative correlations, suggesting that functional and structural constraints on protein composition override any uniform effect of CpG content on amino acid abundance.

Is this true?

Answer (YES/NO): NO